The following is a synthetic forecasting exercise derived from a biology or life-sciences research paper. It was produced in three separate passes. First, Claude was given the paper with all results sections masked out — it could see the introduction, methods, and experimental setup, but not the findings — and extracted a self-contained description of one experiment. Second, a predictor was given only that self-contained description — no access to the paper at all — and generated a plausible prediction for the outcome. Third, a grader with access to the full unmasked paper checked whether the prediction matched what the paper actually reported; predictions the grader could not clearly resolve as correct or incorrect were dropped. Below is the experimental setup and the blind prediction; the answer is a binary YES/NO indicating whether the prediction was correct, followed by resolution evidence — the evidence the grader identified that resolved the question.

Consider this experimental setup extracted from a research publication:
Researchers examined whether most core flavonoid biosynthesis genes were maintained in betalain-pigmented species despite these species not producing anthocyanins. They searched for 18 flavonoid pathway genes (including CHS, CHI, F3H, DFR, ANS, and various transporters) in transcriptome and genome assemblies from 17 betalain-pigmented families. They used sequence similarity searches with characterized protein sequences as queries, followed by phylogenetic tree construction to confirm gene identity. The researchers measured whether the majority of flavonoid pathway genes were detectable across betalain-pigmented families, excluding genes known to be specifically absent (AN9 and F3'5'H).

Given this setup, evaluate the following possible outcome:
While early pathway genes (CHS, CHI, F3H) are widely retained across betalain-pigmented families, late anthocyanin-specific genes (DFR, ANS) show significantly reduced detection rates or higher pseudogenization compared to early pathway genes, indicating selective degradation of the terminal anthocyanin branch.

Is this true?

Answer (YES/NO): NO